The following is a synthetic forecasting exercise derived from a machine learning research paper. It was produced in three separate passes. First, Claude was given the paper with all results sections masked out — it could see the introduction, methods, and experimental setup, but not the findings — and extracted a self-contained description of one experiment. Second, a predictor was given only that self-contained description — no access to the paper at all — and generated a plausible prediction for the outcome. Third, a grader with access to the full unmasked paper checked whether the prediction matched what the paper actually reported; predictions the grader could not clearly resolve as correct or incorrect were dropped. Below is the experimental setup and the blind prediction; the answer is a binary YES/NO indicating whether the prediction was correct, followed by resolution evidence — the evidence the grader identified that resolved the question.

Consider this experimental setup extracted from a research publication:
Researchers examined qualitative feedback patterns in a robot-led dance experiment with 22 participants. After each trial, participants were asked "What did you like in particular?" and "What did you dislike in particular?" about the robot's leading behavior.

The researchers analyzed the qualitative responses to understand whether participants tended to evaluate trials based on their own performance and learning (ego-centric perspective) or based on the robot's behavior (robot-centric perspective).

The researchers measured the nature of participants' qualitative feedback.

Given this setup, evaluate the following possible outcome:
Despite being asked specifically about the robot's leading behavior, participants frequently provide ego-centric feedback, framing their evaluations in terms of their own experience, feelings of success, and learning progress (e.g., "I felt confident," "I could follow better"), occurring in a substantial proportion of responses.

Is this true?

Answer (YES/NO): YES